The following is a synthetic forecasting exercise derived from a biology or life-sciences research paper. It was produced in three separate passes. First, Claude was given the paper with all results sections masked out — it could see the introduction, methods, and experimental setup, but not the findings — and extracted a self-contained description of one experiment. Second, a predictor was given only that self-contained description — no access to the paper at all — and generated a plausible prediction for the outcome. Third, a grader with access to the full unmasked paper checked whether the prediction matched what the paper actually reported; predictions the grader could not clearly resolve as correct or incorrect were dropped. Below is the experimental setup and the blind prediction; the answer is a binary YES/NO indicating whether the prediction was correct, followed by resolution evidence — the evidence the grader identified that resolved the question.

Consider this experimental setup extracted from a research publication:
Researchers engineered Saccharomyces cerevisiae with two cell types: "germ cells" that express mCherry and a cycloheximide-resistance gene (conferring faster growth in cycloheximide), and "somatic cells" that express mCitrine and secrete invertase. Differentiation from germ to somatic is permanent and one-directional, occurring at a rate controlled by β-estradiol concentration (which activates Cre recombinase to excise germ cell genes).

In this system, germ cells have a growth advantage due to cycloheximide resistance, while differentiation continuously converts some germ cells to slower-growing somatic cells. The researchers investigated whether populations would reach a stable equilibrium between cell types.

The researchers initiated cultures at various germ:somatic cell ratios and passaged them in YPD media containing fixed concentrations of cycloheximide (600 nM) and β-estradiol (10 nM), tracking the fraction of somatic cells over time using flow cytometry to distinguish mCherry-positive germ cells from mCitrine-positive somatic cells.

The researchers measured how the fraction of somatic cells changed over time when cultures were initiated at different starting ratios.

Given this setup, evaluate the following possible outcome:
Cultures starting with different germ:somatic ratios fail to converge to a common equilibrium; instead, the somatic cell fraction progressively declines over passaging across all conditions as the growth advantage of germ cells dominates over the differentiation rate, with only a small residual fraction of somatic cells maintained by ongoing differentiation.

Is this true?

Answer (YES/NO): NO